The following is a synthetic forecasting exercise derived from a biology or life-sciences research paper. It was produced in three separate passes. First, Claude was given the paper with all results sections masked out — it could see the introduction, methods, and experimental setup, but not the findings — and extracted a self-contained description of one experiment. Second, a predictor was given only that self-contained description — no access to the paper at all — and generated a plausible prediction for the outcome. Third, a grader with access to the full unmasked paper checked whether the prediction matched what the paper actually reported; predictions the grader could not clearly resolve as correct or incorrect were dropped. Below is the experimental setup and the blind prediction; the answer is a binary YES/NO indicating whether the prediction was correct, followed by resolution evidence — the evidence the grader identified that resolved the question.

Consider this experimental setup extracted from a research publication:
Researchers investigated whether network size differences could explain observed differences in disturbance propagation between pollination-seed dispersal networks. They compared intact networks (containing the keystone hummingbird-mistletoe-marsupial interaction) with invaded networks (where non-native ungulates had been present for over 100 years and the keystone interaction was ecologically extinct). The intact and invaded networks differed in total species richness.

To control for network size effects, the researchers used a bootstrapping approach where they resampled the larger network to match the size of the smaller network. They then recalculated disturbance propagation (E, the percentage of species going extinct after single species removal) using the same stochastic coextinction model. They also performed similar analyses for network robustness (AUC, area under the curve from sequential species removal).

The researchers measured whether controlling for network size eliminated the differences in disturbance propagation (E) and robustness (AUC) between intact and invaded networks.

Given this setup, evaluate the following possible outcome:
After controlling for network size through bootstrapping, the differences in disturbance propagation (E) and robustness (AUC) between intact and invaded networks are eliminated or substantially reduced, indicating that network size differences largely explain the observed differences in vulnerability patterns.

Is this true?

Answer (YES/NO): NO